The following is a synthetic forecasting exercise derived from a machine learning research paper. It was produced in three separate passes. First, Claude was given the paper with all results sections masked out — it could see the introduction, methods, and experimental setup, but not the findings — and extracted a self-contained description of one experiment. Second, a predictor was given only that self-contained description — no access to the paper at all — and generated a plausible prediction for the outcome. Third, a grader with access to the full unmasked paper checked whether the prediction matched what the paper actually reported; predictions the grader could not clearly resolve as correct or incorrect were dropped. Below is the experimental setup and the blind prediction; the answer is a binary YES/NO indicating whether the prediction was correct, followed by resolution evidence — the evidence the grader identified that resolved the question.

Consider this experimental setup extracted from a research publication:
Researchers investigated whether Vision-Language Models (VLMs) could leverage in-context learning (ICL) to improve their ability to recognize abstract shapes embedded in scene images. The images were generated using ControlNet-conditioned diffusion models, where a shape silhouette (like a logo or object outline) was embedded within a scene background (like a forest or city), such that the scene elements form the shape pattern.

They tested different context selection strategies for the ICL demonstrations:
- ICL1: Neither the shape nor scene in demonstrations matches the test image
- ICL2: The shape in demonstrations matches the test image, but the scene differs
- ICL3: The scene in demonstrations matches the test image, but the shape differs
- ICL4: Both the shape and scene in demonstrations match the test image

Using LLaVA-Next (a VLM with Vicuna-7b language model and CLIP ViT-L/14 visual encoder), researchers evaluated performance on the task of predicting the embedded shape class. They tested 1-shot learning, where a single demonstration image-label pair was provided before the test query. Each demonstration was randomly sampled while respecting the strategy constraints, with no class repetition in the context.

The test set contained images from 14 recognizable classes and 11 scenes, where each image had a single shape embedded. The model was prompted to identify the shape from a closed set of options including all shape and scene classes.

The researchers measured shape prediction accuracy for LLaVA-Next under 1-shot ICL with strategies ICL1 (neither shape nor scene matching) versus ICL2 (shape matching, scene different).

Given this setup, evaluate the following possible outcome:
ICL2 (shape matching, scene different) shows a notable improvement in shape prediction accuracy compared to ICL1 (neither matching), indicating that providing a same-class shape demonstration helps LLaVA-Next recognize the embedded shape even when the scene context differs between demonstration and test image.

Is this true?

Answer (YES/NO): NO